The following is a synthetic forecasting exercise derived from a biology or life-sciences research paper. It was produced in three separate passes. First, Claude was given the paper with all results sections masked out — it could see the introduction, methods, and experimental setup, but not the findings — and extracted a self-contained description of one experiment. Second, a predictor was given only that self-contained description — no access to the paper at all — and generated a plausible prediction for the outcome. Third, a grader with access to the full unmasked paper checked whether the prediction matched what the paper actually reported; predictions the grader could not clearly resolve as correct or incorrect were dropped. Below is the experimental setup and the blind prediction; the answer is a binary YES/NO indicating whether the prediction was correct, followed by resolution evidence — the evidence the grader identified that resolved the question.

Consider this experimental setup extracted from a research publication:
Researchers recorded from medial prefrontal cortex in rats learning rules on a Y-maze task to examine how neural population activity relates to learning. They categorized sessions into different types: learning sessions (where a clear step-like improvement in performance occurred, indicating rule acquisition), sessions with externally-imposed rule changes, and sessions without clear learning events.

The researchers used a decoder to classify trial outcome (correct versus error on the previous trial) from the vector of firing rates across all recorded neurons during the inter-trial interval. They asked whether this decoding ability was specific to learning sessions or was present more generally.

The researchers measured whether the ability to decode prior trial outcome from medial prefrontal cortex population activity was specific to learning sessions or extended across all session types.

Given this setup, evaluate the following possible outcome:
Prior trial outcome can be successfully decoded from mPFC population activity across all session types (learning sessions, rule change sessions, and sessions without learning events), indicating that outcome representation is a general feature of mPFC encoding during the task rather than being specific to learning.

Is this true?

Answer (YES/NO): YES